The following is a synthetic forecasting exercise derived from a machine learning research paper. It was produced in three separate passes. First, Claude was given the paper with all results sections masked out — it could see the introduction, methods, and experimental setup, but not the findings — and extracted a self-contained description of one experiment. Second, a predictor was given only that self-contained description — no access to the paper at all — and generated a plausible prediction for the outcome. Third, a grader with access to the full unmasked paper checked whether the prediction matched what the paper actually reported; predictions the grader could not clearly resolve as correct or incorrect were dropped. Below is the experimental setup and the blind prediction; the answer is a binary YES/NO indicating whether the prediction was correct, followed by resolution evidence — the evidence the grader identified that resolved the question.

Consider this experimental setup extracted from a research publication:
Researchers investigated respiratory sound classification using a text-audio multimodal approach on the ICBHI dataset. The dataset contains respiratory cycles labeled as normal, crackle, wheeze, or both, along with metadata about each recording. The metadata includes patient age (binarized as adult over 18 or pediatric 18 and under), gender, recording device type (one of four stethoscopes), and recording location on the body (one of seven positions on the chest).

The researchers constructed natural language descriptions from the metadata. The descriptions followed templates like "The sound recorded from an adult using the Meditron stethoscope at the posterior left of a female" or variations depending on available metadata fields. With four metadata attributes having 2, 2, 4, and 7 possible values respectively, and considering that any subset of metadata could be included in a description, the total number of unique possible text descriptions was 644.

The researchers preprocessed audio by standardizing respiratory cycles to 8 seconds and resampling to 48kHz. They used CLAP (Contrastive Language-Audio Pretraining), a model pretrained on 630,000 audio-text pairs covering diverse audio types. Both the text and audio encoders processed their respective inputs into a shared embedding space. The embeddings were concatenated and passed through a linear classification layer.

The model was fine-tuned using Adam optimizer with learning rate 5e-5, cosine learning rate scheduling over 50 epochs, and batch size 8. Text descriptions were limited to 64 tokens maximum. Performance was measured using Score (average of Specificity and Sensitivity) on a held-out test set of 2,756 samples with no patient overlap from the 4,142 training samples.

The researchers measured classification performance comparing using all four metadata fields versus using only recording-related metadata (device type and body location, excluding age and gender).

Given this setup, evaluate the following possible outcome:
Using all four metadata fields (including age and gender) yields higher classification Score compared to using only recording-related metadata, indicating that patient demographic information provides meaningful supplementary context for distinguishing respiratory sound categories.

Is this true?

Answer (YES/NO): YES